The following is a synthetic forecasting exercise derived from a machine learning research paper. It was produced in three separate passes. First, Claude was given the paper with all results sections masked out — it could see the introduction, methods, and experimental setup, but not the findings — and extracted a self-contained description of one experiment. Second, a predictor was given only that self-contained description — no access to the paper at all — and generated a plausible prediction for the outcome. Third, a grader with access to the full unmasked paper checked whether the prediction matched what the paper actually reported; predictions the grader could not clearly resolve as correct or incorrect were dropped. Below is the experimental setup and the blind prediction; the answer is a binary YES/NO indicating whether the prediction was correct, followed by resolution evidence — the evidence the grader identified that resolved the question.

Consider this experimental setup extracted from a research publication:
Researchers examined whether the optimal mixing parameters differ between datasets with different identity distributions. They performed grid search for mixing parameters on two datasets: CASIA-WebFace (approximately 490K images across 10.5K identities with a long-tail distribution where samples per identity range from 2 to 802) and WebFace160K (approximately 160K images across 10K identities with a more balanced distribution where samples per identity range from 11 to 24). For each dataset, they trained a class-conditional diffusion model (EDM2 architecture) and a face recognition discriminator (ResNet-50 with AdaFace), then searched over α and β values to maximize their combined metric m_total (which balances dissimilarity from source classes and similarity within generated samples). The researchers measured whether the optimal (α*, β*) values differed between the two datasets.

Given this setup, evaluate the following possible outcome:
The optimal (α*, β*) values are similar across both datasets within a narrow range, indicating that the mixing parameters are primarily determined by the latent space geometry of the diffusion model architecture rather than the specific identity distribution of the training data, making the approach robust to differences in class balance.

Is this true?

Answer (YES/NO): YES